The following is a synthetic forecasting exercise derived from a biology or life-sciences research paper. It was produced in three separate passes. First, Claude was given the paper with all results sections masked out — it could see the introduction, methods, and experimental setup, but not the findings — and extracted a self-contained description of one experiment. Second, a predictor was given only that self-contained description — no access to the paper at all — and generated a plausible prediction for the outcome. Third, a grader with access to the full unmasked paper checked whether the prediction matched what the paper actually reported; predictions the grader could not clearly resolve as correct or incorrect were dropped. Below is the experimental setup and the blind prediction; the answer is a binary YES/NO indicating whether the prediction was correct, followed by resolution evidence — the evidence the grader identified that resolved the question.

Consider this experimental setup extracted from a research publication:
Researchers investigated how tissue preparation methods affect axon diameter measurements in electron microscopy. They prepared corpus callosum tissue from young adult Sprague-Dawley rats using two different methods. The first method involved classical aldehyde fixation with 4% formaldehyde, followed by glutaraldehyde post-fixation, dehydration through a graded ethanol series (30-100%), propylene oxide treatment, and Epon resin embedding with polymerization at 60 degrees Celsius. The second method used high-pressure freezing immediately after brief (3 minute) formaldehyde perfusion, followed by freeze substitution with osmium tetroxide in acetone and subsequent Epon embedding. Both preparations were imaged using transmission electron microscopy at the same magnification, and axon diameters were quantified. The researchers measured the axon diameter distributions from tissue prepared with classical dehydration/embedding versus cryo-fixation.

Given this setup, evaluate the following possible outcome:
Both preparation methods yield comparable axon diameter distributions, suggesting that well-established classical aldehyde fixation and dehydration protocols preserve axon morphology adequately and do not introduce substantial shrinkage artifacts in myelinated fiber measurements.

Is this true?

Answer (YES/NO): NO